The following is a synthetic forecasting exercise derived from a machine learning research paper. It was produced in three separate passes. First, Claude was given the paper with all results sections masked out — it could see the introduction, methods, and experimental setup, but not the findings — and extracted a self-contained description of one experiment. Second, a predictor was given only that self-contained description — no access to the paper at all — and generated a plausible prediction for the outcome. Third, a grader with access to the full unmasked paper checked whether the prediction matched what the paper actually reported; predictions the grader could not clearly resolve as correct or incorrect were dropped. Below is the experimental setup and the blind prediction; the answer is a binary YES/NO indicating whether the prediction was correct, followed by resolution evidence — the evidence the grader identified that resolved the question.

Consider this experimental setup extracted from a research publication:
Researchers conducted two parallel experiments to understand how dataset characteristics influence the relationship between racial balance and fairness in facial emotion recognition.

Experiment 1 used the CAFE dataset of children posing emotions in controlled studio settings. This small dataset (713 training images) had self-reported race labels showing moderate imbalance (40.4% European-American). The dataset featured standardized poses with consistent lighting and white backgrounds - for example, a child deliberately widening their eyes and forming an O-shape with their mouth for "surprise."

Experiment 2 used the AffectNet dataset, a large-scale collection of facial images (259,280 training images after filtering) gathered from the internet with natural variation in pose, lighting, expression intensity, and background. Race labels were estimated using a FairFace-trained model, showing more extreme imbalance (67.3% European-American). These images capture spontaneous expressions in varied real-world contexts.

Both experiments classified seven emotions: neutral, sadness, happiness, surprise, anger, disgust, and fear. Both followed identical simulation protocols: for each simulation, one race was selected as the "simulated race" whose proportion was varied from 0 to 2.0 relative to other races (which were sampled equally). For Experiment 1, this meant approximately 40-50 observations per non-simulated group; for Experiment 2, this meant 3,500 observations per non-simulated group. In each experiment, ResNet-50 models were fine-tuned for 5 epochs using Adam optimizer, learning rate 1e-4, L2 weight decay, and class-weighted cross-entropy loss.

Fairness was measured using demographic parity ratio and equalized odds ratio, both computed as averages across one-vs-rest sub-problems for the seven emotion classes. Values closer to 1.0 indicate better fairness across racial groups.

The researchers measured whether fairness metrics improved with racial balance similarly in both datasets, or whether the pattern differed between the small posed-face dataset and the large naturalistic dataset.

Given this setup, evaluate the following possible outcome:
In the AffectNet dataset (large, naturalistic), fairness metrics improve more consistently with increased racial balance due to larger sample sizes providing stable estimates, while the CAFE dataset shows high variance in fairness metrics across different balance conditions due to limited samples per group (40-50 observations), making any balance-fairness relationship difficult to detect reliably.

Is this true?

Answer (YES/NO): NO